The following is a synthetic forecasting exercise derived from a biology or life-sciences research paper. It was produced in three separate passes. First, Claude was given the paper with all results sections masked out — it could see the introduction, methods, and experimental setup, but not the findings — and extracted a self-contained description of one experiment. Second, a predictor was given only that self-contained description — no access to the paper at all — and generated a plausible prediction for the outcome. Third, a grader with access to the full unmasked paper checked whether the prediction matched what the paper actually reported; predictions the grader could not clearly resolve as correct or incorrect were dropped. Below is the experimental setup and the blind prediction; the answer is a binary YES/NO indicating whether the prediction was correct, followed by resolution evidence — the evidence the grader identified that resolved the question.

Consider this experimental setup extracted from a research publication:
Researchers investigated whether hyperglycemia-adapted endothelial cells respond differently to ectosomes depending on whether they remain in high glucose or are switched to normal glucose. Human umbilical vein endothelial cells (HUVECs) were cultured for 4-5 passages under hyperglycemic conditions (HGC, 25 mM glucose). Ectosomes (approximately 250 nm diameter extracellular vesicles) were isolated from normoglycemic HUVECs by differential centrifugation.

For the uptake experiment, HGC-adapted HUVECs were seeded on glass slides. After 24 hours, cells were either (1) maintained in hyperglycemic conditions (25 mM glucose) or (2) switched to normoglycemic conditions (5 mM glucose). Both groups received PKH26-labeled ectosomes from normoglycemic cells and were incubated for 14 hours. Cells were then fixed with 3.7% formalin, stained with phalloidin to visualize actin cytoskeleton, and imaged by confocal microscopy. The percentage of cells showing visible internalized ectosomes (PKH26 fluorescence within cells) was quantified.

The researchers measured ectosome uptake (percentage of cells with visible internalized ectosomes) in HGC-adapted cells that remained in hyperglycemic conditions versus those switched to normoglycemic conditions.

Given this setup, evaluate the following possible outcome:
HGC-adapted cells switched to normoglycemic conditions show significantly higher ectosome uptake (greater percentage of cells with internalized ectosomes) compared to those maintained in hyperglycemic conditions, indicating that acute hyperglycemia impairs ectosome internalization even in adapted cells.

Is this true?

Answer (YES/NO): NO